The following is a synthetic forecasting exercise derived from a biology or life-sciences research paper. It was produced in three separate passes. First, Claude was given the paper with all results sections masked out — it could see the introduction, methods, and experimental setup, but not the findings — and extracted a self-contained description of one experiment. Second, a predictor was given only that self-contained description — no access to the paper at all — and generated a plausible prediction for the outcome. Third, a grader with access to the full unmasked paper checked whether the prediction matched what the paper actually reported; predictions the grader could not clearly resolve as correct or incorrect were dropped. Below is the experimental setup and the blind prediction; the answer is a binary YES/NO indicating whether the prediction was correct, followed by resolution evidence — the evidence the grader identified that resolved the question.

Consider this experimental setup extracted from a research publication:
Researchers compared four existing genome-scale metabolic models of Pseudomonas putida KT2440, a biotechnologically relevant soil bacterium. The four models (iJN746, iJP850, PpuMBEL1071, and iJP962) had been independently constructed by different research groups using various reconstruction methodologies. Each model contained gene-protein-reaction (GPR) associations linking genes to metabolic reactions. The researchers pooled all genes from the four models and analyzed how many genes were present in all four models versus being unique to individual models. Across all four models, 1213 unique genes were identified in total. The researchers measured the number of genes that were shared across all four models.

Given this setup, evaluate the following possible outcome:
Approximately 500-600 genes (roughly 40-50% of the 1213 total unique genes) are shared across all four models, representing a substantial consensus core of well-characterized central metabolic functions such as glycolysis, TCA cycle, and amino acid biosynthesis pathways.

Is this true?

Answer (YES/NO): YES